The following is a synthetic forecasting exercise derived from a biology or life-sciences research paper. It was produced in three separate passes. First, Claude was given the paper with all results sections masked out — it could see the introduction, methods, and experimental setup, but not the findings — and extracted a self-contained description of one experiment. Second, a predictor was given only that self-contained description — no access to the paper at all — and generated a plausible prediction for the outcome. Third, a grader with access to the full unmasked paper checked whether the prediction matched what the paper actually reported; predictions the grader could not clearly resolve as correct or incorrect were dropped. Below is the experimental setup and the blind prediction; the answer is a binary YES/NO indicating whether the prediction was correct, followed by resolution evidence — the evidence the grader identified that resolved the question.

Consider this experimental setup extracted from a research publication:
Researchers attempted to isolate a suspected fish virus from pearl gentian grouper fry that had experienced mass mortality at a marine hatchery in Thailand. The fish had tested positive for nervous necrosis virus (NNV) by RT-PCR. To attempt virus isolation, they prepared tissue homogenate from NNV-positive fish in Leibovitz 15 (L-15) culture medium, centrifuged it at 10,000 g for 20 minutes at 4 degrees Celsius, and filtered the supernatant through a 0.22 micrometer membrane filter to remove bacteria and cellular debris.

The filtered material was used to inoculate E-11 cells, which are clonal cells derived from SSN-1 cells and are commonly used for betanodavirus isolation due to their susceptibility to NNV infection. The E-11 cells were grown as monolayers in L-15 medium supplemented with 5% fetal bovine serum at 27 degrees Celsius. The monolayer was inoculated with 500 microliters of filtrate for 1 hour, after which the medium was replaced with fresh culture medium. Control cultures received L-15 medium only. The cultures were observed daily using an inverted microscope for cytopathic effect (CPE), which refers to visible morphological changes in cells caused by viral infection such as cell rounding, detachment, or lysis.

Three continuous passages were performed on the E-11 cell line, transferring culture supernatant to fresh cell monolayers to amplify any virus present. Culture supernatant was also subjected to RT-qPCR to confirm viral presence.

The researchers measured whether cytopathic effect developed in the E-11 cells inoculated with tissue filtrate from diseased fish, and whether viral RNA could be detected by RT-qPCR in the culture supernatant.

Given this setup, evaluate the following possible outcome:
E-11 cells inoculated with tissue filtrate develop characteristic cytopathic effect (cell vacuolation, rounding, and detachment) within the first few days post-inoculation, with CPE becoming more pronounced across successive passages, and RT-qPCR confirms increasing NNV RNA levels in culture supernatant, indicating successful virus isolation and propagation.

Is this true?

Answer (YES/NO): YES